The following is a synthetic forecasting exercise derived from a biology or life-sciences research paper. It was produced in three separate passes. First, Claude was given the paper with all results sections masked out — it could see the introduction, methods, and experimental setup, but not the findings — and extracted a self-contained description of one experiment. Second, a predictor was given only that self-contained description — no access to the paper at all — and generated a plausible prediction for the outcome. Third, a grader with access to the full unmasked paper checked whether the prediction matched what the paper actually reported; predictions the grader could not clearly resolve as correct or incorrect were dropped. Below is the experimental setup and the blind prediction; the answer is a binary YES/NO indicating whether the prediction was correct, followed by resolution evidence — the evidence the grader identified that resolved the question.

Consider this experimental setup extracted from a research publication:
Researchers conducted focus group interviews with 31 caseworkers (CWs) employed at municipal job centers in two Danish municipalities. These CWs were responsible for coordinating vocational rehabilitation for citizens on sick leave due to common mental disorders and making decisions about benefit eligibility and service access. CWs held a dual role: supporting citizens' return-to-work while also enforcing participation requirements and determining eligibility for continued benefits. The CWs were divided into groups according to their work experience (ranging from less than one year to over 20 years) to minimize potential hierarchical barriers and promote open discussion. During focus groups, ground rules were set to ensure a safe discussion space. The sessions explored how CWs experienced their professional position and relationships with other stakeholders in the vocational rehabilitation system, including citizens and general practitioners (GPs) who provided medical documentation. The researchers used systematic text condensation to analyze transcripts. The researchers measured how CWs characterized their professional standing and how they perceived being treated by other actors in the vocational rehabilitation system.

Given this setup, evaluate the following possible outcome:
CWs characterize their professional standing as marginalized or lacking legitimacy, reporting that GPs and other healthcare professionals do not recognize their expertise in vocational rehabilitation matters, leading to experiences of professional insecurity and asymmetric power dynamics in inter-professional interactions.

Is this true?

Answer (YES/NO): YES